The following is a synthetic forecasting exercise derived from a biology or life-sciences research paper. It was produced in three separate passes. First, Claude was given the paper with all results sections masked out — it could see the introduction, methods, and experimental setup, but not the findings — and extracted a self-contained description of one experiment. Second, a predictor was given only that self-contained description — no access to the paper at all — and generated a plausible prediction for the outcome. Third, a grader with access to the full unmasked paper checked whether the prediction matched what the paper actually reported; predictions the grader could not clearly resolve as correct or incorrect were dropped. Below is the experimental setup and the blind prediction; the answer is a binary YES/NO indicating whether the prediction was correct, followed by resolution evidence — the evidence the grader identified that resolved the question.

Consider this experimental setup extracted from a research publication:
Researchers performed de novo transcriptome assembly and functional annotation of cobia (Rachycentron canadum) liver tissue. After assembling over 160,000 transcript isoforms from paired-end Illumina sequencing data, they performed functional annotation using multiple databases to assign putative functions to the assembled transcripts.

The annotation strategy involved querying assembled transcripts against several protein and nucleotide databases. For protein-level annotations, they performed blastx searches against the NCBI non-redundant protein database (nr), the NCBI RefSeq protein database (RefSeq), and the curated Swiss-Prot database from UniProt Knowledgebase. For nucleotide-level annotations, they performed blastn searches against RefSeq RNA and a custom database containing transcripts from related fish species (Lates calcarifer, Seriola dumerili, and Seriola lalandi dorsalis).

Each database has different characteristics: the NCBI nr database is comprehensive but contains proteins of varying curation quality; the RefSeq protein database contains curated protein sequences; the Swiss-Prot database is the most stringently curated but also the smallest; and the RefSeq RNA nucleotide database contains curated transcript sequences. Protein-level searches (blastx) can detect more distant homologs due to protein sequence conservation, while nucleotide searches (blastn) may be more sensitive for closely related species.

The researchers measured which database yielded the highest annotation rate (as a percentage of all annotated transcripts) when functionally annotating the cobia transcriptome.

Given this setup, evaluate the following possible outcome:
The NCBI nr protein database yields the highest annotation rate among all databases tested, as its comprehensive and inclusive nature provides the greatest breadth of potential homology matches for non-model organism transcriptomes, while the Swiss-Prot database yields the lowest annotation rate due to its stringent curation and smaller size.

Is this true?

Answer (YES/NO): NO